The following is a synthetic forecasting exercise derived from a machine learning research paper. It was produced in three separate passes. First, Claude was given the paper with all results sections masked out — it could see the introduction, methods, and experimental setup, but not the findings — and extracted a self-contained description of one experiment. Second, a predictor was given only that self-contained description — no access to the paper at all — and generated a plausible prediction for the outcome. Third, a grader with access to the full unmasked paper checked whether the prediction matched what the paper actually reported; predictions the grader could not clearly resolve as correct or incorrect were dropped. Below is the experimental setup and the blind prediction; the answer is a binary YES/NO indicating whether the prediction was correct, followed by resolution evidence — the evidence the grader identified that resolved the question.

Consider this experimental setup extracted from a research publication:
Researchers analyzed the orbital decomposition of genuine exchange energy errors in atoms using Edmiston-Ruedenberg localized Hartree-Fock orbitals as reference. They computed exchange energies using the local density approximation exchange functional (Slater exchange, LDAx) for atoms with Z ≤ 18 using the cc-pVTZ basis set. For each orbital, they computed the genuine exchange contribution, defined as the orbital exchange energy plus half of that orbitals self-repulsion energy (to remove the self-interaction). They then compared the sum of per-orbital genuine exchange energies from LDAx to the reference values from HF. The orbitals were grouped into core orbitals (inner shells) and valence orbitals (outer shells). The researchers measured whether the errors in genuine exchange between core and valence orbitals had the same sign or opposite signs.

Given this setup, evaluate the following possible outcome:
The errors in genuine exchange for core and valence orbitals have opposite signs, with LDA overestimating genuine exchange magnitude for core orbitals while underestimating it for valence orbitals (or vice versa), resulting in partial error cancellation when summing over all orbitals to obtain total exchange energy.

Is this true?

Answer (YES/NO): NO